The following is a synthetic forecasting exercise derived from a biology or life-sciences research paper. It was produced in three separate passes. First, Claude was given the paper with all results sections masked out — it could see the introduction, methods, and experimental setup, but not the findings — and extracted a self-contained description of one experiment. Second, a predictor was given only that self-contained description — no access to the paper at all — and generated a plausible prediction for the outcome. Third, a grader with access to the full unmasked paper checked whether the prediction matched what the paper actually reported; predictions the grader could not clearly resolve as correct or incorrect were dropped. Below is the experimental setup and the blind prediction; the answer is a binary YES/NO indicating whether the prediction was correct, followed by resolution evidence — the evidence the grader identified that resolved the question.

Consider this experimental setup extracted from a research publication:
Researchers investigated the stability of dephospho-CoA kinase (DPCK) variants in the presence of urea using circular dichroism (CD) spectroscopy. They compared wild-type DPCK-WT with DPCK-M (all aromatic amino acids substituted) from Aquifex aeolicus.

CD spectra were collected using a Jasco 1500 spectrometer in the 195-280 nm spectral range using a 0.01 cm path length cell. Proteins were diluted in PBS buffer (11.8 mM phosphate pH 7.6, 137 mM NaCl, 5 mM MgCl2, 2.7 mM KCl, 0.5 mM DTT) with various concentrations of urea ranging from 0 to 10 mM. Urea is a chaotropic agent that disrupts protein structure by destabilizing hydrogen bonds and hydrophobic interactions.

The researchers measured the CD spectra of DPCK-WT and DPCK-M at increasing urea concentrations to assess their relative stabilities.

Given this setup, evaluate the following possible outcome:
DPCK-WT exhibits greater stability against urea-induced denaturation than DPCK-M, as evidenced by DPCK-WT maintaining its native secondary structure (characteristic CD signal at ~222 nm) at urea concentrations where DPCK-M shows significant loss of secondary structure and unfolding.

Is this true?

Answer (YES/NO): YES